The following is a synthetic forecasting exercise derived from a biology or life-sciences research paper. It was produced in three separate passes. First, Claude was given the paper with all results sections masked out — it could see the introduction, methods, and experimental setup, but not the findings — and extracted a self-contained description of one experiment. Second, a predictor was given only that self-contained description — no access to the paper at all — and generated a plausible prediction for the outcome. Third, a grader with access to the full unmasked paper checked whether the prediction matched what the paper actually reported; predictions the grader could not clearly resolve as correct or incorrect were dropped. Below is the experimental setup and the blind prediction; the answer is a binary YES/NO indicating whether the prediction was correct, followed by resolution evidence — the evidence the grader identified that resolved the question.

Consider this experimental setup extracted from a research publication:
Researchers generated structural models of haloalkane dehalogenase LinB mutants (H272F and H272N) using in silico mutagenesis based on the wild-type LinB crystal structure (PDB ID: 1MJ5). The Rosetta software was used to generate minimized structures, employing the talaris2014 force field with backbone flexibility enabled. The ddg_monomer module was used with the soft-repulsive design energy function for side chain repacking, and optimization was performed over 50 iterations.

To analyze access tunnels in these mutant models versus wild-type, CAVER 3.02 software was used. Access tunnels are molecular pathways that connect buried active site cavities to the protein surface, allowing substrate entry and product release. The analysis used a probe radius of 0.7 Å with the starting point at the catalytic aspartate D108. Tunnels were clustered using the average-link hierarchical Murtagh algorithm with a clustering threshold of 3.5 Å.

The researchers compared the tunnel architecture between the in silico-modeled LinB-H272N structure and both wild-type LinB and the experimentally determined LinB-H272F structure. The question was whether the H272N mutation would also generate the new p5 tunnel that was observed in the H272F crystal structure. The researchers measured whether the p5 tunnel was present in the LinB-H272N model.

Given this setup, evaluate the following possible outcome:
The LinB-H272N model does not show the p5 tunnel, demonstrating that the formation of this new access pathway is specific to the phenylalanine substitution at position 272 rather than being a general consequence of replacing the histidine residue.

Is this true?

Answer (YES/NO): YES